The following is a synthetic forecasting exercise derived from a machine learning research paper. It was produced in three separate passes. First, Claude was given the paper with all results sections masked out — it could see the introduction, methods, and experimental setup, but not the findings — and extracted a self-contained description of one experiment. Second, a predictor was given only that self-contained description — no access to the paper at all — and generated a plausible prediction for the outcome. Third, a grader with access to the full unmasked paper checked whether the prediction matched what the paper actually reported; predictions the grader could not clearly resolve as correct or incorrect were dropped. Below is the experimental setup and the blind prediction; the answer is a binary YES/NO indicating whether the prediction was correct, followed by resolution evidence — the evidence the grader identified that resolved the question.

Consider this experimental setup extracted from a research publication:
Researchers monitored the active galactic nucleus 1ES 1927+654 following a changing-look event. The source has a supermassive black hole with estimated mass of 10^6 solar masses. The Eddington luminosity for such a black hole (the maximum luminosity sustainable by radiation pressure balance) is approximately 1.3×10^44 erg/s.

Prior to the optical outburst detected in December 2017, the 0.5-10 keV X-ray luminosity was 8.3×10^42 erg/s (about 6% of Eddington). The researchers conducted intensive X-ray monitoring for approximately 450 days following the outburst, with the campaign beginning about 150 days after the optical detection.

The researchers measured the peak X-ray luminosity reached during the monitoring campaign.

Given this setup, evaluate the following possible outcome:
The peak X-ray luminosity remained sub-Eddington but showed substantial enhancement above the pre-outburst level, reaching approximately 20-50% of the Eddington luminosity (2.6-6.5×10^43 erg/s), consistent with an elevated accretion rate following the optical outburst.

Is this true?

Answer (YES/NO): NO